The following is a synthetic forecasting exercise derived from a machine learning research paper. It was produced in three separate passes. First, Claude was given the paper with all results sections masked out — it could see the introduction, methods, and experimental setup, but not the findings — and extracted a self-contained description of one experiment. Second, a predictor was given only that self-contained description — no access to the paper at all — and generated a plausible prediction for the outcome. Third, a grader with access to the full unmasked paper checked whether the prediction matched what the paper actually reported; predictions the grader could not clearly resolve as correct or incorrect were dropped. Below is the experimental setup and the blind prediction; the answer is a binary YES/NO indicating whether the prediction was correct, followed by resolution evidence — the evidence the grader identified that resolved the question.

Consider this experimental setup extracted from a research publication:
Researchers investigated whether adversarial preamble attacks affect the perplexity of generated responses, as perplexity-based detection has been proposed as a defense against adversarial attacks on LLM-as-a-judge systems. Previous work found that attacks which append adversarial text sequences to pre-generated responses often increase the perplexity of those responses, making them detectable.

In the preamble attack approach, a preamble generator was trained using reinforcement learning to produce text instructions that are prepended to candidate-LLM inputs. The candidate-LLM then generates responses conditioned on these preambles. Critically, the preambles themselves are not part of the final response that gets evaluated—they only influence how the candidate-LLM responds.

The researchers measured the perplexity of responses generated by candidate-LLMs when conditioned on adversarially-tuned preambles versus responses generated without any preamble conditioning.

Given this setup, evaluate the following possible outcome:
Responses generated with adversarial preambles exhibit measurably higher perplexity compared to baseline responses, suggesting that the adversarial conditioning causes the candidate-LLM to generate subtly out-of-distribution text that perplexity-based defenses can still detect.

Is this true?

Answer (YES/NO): NO